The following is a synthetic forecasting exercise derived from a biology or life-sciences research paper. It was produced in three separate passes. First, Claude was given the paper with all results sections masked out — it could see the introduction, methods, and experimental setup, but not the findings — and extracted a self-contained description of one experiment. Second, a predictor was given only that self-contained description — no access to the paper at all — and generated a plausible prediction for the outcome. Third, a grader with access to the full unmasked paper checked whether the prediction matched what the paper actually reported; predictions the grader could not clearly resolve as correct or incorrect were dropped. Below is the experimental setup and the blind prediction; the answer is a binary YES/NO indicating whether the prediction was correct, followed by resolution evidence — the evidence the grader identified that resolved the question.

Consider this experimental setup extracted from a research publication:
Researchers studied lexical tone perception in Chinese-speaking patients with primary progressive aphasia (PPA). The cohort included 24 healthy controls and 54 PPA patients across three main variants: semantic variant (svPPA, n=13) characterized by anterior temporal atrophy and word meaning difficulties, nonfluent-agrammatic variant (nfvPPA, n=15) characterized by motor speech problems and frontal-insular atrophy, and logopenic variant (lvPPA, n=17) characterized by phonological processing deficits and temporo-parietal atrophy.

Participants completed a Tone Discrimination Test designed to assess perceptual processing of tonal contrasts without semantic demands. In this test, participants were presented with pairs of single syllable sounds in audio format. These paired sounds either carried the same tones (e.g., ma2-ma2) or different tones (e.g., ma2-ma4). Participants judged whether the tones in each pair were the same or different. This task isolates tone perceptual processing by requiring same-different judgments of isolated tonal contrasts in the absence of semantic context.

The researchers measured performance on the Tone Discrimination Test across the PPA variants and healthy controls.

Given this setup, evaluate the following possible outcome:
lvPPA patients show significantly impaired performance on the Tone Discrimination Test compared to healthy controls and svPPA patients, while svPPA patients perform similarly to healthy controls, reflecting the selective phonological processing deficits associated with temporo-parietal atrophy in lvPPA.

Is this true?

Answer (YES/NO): NO